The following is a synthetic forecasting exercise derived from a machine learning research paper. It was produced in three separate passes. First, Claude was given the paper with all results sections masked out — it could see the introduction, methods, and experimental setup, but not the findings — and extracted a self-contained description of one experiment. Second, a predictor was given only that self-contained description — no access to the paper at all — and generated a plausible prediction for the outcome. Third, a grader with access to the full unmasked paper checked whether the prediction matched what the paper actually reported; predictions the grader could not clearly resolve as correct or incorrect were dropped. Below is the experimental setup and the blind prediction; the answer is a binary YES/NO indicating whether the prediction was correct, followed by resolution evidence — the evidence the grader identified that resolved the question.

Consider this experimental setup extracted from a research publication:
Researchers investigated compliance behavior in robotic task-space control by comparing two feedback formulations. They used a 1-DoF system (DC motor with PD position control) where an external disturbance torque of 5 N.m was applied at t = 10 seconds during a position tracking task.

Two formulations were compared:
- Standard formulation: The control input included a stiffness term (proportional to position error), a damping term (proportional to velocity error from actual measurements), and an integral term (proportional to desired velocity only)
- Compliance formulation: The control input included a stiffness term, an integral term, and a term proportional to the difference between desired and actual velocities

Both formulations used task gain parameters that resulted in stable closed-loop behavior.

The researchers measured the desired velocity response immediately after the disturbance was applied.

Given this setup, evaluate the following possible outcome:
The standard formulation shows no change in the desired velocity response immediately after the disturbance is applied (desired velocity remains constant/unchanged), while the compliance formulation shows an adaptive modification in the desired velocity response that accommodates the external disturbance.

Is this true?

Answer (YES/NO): NO